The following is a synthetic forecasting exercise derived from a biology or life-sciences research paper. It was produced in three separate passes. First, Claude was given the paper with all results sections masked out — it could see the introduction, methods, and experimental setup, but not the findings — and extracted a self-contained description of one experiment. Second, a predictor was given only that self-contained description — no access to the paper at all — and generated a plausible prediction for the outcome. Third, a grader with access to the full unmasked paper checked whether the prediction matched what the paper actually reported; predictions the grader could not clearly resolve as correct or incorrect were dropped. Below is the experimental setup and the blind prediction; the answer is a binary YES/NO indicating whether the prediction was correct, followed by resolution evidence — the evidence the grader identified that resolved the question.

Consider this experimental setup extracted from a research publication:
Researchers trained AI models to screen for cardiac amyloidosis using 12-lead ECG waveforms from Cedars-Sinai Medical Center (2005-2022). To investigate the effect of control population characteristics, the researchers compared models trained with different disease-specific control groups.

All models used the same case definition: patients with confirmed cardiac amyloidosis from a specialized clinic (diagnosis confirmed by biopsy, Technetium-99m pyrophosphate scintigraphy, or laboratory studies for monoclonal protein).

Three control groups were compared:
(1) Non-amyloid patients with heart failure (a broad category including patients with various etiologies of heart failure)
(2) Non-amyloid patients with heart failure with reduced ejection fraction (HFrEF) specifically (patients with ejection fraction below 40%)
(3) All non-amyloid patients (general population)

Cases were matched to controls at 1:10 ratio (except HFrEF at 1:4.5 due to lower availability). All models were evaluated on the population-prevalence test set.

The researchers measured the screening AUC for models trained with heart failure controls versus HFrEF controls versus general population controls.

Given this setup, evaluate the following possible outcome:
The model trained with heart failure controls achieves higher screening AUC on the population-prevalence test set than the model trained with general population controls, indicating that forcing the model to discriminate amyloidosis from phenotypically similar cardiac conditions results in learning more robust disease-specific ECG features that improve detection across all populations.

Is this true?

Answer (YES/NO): NO